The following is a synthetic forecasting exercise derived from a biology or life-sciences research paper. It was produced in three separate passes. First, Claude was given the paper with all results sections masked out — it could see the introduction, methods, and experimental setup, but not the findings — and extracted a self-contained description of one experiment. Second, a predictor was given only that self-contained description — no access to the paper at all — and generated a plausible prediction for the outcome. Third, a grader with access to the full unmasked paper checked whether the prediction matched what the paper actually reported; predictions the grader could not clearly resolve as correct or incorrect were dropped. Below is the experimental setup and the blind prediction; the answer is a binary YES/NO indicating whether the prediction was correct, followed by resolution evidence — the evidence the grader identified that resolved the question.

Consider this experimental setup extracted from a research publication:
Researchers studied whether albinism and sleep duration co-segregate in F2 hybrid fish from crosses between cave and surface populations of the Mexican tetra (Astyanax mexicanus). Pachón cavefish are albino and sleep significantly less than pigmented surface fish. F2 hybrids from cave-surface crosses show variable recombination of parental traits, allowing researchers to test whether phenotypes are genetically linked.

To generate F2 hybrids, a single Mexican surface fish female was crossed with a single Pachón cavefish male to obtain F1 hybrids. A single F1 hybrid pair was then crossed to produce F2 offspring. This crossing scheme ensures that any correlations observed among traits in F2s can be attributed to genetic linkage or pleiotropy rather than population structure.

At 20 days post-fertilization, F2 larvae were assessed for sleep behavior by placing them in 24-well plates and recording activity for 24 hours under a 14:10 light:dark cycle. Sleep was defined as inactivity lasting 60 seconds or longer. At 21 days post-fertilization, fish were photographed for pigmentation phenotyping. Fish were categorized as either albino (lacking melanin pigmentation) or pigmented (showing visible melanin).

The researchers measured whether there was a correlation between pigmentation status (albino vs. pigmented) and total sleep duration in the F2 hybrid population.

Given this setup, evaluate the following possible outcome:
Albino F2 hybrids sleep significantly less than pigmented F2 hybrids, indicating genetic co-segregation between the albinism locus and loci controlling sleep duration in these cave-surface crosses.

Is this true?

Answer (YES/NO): YES